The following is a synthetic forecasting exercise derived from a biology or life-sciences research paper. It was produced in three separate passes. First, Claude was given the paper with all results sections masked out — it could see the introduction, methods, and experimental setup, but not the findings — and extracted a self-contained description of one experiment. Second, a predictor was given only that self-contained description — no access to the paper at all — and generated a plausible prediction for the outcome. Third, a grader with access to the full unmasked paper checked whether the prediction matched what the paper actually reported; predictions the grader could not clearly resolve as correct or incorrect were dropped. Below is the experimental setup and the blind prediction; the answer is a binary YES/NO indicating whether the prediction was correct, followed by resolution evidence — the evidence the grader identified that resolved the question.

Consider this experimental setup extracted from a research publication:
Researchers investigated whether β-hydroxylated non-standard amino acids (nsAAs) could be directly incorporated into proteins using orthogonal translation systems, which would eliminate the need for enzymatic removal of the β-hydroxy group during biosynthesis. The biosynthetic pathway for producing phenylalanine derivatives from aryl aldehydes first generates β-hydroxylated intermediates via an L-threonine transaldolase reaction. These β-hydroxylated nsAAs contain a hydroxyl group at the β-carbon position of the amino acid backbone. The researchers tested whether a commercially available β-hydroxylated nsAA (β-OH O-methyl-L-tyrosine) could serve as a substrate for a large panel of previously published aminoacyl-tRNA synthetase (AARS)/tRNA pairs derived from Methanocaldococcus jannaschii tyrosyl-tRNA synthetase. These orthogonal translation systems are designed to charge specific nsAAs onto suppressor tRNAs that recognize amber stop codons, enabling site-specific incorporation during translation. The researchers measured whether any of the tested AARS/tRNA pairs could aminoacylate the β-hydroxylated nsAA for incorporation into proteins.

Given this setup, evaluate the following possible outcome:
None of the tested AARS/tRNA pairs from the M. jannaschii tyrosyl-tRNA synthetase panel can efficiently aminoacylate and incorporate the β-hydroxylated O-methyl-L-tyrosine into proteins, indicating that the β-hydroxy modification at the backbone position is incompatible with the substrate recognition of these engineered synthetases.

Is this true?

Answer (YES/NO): YES